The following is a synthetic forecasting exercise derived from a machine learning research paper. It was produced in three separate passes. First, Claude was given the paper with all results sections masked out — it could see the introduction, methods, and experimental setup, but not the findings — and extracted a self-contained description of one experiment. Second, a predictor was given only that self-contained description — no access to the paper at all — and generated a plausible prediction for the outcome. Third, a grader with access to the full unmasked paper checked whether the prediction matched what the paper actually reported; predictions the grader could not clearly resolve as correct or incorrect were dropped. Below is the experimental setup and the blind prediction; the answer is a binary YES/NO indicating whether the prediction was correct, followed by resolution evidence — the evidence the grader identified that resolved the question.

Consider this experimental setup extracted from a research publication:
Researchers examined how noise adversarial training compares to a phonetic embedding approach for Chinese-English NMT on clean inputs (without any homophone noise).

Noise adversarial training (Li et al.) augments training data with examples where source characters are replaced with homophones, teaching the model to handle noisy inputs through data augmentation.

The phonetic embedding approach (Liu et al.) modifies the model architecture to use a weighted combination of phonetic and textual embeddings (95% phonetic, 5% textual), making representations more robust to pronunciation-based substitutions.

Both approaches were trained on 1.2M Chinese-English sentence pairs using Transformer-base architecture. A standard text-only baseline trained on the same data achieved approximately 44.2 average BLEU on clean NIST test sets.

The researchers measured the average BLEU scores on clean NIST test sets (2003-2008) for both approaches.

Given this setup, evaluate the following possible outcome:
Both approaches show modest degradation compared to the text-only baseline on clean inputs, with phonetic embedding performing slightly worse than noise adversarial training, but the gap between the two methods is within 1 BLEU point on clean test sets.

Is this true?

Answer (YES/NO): NO